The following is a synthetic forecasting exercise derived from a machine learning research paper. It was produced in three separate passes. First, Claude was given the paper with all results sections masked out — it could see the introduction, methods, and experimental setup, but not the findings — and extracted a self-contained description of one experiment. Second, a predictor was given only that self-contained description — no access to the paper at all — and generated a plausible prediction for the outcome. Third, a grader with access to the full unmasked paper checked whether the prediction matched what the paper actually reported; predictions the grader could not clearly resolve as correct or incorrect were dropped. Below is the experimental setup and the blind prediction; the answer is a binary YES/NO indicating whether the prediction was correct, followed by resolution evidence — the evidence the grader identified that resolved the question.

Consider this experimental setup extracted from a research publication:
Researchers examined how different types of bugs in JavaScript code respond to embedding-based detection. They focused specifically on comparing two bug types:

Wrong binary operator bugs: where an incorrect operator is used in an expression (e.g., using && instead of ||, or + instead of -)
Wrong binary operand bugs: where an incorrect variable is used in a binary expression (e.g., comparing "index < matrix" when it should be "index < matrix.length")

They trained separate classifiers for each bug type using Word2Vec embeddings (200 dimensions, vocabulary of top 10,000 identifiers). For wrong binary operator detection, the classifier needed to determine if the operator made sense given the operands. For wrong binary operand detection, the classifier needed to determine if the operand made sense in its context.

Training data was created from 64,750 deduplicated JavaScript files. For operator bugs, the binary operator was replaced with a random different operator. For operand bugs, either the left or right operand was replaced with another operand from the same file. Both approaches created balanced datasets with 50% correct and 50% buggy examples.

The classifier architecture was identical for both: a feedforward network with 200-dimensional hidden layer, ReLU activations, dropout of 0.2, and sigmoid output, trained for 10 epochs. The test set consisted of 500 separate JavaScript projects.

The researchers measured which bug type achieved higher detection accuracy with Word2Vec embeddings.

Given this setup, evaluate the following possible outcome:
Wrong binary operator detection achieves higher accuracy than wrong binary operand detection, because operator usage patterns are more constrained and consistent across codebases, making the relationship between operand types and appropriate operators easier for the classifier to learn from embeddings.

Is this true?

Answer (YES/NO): YES